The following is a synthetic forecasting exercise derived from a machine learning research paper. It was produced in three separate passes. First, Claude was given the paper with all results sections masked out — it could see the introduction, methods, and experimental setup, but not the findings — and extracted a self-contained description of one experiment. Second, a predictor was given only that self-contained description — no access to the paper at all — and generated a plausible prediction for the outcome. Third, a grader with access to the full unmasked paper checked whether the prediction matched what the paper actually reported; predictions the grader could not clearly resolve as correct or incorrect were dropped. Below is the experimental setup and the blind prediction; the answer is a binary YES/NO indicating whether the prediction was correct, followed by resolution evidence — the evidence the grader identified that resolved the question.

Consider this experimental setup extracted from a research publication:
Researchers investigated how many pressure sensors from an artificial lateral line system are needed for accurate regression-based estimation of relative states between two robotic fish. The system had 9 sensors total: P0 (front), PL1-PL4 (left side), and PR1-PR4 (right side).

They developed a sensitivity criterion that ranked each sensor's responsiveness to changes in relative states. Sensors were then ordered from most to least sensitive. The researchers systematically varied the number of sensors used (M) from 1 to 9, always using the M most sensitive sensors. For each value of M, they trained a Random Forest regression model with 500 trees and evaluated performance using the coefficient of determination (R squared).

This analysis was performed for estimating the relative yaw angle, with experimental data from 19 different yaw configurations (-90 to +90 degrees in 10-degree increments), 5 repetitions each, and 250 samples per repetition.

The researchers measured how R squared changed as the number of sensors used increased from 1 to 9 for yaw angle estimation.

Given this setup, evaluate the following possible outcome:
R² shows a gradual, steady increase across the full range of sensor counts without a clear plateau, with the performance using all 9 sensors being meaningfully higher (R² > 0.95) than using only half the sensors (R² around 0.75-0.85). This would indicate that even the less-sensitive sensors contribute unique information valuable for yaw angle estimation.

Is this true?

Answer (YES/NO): NO